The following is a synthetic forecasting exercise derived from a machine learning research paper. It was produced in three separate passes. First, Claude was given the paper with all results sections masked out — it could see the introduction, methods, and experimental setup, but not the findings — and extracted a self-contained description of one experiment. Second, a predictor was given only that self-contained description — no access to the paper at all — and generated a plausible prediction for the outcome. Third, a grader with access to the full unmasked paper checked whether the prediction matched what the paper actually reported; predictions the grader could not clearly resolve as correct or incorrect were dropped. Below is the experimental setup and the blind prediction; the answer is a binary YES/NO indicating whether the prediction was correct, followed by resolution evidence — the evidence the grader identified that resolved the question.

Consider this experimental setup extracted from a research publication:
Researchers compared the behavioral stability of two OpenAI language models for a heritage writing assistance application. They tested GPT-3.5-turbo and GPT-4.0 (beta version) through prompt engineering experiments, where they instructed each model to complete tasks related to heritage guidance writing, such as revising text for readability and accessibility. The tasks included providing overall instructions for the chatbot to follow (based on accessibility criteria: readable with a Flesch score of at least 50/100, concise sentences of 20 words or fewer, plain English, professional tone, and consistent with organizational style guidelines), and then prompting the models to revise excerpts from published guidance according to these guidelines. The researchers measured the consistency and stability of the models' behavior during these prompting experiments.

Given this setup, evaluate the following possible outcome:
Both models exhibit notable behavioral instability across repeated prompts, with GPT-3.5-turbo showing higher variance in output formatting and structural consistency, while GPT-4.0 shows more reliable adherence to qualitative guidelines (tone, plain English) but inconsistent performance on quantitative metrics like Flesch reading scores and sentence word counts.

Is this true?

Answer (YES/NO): NO